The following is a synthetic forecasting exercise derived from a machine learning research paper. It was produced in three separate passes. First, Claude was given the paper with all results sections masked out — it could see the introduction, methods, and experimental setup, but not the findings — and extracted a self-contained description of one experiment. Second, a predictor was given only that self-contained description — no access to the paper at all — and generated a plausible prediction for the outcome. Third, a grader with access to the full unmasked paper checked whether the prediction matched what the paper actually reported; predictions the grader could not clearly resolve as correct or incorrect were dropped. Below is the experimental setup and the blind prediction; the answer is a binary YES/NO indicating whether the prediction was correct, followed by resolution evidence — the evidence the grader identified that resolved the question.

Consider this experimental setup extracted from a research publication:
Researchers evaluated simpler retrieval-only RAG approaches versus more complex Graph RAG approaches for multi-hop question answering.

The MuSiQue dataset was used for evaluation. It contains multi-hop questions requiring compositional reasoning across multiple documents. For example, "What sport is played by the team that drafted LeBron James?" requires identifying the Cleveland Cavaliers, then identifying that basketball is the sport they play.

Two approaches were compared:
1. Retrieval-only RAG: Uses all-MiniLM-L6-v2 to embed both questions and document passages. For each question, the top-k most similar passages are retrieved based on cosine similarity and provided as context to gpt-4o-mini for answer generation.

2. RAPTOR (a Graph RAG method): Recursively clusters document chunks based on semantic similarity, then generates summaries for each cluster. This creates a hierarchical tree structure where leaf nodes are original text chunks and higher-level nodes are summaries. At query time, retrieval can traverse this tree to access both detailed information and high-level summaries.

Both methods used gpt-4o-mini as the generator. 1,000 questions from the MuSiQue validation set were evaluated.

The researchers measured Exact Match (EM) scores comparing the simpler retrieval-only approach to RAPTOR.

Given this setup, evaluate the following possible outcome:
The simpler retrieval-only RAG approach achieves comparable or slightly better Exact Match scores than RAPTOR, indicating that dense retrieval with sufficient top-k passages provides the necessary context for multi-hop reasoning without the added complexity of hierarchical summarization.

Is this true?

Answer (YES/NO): NO